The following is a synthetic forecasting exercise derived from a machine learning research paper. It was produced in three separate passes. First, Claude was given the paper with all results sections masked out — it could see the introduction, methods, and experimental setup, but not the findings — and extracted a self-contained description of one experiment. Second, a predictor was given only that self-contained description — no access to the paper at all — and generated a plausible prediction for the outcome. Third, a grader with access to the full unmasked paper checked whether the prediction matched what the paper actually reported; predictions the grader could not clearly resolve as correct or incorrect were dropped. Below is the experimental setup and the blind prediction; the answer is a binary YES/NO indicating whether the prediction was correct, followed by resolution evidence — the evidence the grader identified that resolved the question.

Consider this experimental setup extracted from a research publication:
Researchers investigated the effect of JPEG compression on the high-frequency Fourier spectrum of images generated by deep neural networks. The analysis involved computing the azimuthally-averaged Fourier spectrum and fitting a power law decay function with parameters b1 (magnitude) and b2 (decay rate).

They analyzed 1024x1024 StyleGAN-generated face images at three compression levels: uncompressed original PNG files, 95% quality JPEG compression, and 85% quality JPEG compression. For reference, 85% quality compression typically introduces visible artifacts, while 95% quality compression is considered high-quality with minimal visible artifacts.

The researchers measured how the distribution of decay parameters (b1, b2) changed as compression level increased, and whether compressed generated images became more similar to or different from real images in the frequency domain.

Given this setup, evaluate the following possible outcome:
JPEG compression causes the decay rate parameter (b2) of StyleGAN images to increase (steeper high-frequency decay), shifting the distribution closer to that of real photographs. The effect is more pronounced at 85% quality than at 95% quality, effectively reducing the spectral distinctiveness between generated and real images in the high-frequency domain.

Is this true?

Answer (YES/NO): YES